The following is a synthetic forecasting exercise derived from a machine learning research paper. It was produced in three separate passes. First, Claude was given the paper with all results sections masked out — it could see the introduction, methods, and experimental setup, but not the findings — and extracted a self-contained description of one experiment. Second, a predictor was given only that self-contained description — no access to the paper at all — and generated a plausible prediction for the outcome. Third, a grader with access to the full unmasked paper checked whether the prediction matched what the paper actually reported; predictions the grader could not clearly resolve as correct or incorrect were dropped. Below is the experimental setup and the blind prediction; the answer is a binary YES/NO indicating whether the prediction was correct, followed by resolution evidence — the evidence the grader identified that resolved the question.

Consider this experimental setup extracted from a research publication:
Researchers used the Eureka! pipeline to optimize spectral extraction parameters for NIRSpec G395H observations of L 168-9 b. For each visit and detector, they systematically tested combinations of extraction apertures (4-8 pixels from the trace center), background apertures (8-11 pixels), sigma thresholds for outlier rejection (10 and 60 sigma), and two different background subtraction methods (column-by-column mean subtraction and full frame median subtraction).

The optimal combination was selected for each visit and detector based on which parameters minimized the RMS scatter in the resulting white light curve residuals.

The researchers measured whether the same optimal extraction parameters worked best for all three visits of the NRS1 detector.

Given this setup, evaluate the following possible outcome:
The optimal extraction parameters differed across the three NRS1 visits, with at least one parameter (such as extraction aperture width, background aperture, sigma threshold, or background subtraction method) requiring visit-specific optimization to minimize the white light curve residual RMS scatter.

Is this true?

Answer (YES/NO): YES